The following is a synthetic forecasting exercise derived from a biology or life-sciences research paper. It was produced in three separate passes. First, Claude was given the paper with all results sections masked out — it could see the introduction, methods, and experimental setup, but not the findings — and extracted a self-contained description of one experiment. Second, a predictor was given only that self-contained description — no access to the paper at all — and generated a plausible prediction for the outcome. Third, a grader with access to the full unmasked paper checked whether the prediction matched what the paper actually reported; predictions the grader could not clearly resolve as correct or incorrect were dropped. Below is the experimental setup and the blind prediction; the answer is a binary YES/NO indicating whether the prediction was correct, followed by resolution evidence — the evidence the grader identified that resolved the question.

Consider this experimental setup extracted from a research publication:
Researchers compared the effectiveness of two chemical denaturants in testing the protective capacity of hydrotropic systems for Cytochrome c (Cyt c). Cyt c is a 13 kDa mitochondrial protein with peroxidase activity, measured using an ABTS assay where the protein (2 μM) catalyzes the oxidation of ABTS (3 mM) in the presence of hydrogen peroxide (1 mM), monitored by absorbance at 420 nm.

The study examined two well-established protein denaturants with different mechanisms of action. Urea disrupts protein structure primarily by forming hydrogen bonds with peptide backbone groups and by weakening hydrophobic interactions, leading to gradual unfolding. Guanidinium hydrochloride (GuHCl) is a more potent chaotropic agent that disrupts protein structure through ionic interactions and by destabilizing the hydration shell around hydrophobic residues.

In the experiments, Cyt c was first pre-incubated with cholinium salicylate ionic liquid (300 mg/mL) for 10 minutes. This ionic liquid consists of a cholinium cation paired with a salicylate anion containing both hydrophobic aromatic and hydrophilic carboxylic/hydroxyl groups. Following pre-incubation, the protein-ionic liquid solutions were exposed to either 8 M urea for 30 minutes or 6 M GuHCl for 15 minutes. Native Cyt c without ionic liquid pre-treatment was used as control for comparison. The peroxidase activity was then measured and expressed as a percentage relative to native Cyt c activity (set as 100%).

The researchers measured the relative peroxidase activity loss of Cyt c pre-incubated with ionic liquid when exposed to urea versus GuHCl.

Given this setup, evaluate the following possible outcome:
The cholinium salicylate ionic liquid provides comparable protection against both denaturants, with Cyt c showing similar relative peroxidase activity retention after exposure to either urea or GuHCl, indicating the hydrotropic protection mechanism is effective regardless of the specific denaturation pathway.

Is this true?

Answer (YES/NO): YES